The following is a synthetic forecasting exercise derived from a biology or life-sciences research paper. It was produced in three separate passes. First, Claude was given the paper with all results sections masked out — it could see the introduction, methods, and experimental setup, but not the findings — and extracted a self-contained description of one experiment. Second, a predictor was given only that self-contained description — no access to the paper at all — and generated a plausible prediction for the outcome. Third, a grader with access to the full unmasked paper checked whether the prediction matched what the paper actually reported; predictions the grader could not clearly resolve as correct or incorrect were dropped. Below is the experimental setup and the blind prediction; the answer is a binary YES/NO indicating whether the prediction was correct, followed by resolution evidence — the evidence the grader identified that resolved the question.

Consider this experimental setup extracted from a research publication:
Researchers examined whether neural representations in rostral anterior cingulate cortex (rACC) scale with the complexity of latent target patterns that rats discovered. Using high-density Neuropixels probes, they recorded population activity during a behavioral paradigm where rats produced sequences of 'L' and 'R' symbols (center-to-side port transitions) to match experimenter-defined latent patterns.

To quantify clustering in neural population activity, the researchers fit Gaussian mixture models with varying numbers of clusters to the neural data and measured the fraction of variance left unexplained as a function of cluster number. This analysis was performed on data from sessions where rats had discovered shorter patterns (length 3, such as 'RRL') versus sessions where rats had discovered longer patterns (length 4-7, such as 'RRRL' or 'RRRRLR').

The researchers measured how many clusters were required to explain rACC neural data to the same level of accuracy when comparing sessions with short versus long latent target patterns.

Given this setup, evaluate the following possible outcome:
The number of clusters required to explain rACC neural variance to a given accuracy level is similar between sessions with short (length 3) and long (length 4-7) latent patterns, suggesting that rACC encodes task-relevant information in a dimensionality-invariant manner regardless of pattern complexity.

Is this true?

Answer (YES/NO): NO